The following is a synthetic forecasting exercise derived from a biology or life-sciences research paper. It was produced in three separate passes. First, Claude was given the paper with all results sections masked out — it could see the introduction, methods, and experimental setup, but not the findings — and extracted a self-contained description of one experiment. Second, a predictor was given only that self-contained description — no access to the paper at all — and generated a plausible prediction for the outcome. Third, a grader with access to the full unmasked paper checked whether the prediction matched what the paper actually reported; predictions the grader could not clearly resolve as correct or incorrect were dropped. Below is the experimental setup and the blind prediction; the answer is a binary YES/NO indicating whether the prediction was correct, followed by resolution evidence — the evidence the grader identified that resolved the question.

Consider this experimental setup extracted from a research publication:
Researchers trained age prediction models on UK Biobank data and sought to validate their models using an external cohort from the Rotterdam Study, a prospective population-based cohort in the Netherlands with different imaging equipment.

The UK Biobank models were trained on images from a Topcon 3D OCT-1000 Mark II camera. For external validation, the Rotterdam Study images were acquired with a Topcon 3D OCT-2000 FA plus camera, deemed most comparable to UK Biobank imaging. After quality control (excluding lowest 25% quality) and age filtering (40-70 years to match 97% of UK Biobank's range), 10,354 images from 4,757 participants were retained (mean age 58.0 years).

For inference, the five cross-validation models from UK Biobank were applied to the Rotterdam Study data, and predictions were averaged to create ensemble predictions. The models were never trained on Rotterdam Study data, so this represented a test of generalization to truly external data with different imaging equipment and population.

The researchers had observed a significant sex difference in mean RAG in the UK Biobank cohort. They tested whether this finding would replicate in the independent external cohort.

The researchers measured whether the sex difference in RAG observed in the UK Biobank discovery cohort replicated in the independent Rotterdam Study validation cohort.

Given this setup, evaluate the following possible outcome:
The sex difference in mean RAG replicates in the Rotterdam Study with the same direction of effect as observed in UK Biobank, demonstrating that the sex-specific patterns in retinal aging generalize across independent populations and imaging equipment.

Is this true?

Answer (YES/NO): YES